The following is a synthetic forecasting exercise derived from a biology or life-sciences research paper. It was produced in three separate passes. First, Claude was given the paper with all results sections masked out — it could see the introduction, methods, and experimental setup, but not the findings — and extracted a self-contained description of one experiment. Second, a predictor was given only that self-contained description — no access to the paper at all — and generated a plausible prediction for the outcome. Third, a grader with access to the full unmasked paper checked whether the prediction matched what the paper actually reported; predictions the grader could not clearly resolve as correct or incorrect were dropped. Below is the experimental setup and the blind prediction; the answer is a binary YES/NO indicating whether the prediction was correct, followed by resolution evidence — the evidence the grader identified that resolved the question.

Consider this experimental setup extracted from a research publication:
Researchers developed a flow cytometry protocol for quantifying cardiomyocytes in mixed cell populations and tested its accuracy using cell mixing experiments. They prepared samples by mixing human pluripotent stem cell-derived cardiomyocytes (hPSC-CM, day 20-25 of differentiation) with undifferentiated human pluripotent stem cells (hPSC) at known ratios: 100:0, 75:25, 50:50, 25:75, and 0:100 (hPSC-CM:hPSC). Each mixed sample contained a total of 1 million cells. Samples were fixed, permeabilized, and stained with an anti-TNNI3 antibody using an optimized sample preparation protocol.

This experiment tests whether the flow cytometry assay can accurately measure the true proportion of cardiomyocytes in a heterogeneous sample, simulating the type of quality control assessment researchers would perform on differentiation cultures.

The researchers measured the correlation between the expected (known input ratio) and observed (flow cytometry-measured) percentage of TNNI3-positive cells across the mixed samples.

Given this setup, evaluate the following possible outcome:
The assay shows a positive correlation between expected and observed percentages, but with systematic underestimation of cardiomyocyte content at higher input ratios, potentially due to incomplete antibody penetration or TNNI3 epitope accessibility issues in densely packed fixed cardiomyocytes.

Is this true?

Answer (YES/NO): NO